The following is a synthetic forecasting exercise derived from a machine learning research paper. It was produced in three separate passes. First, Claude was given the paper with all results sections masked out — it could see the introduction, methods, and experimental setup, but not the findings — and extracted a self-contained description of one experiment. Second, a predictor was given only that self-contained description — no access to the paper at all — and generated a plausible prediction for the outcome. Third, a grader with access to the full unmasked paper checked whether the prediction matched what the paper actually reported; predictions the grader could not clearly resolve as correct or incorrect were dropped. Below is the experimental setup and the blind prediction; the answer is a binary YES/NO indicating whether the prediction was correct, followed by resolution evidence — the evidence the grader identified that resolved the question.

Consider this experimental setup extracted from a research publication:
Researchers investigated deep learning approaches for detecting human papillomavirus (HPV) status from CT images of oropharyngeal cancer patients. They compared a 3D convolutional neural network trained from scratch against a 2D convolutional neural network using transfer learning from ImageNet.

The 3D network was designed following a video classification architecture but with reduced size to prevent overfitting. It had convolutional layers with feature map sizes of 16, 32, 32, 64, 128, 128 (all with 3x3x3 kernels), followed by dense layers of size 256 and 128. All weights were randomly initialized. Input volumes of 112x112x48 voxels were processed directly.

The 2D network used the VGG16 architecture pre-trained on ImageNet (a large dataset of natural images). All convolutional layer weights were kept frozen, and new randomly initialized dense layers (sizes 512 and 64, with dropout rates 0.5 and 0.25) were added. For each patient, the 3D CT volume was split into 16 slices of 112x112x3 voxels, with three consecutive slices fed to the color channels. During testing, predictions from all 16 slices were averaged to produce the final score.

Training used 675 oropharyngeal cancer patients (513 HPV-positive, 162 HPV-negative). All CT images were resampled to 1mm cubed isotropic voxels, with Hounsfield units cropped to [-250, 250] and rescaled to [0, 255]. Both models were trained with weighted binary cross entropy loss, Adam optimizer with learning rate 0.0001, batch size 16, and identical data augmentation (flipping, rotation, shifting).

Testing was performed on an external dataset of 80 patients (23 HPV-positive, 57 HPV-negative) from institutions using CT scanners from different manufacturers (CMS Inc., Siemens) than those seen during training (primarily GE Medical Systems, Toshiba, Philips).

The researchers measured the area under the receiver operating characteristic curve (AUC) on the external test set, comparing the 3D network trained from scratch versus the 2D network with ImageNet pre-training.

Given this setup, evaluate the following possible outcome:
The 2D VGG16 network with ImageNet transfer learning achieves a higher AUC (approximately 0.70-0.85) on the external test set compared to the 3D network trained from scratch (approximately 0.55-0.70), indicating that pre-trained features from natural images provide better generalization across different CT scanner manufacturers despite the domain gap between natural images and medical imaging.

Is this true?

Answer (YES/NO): YES